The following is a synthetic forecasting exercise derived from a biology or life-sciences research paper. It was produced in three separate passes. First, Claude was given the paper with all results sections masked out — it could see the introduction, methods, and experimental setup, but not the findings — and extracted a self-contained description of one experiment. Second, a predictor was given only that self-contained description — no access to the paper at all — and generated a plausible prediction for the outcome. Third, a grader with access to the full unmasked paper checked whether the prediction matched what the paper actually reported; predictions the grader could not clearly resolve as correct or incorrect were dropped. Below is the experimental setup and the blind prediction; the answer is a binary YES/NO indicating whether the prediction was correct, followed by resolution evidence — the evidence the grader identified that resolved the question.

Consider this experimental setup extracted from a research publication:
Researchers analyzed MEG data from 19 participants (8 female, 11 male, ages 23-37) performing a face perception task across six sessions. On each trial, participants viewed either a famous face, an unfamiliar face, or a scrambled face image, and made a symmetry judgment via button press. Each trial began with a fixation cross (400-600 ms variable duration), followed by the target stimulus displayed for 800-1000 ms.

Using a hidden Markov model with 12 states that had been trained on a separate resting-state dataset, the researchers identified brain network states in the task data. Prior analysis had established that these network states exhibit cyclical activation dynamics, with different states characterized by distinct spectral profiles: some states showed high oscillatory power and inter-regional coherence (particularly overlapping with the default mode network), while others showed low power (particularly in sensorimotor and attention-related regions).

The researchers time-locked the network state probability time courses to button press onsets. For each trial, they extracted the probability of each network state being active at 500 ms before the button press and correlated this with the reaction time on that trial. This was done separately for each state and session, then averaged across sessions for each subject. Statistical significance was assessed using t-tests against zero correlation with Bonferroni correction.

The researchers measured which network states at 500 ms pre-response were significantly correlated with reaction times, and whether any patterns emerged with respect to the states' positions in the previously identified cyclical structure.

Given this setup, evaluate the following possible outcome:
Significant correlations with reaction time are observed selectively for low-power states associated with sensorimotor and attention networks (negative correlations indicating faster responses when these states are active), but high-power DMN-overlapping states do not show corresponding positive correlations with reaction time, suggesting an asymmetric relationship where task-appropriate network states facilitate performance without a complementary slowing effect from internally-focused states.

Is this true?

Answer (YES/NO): NO